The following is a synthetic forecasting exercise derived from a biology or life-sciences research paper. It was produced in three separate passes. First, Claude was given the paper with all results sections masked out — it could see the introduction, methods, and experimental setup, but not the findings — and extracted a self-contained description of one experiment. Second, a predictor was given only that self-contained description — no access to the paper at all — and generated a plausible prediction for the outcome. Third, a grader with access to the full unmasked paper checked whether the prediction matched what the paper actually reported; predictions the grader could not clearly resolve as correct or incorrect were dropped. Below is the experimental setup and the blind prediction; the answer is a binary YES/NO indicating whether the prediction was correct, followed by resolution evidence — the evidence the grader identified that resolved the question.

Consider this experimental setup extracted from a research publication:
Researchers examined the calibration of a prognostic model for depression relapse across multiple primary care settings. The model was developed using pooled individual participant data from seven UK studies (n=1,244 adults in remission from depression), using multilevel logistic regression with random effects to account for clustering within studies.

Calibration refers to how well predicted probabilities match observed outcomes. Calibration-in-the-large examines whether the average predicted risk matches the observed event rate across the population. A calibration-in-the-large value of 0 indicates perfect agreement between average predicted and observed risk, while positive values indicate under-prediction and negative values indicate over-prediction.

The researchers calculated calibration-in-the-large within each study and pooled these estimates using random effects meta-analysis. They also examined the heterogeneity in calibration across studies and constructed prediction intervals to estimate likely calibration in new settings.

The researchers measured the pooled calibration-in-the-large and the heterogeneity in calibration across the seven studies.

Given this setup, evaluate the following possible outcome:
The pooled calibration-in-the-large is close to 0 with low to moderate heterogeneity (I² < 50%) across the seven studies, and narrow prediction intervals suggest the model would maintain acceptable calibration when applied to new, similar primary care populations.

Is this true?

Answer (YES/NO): NO